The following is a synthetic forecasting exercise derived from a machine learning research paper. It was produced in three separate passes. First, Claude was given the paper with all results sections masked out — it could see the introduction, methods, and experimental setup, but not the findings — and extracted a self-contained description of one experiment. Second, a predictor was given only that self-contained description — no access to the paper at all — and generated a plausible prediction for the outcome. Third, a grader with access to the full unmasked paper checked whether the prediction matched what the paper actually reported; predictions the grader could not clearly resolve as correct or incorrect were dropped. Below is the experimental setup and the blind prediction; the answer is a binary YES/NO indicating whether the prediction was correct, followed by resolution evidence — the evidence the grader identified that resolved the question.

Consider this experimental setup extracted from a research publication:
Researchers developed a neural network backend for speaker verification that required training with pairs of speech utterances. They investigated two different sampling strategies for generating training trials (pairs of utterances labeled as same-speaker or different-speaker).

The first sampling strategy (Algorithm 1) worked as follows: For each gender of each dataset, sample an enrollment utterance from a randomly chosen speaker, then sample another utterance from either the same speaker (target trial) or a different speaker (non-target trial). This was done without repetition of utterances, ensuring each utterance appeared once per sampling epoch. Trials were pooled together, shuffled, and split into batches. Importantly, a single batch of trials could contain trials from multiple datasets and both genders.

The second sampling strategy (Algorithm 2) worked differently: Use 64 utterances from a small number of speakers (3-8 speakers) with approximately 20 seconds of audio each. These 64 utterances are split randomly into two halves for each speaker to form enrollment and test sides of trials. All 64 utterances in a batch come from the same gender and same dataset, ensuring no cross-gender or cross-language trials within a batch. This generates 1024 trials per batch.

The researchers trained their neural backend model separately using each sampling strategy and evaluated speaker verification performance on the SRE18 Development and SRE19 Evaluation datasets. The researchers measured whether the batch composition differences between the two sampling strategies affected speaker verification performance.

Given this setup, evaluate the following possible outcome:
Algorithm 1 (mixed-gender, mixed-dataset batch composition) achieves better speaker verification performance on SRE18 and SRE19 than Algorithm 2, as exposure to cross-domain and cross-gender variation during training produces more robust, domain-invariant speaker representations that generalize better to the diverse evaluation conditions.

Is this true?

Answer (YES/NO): NO